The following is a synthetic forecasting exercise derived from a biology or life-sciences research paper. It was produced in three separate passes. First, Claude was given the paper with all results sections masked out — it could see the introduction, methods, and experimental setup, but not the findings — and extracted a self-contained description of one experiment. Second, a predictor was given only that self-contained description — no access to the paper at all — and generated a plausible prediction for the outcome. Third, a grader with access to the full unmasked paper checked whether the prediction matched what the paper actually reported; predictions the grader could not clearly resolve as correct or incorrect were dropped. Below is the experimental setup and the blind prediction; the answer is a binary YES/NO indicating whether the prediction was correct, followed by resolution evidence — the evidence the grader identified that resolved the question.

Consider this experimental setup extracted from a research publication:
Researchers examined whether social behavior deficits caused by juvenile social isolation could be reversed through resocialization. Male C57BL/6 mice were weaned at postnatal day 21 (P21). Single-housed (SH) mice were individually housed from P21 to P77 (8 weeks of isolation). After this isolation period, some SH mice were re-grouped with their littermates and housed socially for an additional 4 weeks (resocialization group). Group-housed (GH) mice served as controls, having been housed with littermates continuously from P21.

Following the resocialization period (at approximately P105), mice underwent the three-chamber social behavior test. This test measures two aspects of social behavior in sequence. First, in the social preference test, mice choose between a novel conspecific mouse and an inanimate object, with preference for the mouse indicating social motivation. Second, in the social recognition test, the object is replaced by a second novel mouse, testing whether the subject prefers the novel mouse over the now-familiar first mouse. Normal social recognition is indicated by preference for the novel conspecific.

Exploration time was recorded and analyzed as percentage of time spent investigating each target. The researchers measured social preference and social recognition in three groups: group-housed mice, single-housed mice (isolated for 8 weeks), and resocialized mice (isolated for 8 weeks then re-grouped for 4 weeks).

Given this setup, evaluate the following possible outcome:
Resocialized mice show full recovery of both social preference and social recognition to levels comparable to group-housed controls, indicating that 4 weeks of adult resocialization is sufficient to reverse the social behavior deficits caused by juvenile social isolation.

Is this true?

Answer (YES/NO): NO